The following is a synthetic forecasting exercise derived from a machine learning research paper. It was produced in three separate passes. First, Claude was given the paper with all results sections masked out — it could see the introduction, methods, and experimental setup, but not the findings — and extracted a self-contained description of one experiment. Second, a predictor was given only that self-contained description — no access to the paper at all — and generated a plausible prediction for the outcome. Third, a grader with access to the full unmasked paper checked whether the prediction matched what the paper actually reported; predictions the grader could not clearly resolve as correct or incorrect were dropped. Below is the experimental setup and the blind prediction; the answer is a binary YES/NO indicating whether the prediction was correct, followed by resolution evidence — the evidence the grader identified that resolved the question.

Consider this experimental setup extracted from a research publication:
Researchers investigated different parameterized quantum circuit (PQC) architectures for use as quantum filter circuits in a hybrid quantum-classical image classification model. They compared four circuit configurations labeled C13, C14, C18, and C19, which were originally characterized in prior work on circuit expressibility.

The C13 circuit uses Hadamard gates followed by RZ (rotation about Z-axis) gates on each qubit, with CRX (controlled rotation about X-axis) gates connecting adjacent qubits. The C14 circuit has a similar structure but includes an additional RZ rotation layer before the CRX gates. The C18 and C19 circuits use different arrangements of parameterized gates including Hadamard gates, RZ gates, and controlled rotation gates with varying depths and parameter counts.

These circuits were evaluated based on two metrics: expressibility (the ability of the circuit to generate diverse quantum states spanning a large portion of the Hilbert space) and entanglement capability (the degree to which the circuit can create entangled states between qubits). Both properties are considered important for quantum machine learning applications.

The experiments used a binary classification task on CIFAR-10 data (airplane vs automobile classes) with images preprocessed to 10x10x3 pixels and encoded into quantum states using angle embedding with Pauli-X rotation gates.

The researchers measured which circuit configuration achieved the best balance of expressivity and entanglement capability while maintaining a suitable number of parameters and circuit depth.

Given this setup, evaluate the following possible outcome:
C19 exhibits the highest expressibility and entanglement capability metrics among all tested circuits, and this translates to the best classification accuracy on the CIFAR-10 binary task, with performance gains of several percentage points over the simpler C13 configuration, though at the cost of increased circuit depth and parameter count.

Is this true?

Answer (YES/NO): NO